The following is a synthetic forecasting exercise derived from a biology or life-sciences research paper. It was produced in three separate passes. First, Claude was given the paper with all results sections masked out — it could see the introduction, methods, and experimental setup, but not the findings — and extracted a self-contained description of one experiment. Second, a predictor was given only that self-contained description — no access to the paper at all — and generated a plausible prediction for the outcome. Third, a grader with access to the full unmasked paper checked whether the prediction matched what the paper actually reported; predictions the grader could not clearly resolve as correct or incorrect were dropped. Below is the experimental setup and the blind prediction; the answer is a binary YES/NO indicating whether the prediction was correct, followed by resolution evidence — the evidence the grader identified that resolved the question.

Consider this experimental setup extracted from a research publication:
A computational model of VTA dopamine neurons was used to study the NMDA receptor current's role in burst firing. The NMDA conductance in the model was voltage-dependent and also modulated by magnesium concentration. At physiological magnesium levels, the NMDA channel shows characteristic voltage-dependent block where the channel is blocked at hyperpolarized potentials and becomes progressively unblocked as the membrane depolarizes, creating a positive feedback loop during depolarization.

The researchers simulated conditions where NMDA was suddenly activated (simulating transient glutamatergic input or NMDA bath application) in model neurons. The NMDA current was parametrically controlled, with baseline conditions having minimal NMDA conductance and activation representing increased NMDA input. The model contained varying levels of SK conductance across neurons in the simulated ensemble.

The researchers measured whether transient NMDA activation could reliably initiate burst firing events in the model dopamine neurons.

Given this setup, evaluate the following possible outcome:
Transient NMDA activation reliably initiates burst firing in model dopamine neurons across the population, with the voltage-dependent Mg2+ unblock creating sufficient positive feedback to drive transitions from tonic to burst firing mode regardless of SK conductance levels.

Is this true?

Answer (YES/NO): NO